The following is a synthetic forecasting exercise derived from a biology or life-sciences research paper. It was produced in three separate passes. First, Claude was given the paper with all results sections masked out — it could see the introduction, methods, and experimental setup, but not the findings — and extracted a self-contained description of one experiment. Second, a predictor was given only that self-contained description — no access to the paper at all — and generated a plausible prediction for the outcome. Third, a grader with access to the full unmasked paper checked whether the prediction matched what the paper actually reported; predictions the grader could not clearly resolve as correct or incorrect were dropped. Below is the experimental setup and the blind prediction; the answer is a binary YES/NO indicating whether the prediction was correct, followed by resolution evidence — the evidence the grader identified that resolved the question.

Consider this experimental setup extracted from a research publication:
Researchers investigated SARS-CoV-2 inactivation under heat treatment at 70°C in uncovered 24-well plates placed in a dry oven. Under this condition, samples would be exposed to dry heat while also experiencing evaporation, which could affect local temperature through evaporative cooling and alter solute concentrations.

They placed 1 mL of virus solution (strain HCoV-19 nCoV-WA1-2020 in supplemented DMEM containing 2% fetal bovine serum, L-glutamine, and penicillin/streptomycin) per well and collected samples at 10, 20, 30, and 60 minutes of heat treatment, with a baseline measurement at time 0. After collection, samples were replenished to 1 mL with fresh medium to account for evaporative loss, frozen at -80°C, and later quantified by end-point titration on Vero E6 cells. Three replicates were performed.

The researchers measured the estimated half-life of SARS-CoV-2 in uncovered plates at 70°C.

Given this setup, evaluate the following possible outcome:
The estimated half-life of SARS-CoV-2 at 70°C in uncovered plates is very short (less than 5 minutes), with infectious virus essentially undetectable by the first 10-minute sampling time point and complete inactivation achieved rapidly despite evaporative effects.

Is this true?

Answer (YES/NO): NO